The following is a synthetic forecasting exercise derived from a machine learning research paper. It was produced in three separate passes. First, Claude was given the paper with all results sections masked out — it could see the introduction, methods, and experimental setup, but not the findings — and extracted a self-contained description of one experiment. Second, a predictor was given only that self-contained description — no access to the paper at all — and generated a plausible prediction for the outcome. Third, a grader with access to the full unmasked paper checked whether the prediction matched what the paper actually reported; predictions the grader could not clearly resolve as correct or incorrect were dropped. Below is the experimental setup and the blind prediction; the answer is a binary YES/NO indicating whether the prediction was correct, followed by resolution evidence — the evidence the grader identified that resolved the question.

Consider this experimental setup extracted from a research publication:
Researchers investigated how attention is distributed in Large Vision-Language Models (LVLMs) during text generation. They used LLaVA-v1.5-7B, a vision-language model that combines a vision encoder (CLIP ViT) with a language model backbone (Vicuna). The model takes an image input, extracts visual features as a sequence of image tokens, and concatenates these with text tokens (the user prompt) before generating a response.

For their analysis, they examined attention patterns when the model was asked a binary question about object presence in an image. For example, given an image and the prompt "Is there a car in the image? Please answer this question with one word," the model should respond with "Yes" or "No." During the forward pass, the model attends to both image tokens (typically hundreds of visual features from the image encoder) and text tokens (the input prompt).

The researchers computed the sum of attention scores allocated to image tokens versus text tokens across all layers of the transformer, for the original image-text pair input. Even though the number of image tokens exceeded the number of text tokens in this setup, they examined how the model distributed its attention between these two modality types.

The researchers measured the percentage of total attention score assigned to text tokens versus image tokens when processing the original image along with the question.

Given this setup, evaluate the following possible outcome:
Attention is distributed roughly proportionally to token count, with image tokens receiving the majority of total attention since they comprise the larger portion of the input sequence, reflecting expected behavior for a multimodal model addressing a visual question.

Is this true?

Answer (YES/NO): NO